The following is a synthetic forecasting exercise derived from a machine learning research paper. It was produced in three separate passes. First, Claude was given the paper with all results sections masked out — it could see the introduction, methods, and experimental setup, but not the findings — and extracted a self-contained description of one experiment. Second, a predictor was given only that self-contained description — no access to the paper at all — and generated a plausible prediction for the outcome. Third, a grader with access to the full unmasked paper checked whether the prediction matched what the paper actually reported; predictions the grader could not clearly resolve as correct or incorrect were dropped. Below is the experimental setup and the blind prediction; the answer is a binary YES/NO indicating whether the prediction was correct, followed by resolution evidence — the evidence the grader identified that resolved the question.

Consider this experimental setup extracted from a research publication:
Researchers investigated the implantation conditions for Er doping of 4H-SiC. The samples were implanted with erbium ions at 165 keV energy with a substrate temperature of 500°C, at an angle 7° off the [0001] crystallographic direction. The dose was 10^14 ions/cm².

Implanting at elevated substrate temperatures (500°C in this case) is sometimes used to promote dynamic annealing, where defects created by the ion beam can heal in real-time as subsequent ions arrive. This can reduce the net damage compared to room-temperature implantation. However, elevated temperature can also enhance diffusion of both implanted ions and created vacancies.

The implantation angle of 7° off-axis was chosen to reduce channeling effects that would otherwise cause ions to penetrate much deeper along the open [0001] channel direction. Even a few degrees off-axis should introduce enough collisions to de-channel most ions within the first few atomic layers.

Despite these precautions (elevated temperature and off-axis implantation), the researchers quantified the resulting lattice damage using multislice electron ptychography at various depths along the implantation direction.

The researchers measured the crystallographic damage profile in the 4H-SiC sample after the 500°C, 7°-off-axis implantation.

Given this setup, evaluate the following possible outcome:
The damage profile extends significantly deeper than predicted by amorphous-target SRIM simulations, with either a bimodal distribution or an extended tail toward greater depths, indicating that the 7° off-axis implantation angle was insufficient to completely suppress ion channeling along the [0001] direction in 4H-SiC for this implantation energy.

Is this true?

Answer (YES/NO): YES